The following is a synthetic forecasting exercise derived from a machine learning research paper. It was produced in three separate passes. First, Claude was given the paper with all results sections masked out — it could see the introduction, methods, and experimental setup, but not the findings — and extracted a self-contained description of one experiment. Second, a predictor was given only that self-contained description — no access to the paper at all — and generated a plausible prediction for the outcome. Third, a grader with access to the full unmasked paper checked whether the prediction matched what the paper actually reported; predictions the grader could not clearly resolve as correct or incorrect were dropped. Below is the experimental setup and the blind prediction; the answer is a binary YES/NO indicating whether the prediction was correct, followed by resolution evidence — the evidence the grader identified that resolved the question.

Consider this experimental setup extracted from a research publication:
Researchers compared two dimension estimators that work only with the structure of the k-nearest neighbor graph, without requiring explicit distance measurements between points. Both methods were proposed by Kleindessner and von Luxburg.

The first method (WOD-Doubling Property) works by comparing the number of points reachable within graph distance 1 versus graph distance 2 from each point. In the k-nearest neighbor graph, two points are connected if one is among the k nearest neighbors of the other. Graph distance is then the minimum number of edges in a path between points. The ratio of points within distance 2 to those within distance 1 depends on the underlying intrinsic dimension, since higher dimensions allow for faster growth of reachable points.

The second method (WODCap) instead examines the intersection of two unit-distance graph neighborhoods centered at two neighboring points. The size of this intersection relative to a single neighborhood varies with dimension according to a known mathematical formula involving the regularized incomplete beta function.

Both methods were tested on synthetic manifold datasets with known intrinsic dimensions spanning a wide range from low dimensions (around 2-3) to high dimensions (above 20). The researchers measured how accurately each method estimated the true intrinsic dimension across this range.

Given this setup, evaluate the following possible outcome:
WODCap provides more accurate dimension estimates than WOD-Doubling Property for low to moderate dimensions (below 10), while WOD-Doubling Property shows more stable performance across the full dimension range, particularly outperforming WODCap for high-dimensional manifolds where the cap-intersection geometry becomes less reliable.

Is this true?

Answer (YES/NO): NO